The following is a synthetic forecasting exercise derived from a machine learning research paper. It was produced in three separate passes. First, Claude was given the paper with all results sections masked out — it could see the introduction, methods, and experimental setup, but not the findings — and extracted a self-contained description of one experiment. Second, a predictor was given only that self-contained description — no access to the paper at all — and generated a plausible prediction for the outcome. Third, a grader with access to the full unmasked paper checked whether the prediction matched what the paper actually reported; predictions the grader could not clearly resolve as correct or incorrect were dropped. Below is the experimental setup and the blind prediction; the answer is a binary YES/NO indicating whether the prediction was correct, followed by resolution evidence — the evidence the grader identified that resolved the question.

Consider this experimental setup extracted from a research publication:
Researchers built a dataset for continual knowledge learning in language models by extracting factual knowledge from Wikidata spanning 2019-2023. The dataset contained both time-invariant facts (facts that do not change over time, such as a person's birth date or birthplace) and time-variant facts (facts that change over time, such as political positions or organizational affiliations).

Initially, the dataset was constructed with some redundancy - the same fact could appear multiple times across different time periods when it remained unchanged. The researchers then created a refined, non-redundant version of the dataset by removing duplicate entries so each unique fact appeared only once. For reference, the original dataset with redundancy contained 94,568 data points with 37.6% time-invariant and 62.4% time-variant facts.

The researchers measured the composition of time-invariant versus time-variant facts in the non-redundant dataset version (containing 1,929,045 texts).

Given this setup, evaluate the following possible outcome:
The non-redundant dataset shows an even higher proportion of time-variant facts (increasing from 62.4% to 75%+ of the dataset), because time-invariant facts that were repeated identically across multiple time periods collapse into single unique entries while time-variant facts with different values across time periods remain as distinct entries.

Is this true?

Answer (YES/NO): YES